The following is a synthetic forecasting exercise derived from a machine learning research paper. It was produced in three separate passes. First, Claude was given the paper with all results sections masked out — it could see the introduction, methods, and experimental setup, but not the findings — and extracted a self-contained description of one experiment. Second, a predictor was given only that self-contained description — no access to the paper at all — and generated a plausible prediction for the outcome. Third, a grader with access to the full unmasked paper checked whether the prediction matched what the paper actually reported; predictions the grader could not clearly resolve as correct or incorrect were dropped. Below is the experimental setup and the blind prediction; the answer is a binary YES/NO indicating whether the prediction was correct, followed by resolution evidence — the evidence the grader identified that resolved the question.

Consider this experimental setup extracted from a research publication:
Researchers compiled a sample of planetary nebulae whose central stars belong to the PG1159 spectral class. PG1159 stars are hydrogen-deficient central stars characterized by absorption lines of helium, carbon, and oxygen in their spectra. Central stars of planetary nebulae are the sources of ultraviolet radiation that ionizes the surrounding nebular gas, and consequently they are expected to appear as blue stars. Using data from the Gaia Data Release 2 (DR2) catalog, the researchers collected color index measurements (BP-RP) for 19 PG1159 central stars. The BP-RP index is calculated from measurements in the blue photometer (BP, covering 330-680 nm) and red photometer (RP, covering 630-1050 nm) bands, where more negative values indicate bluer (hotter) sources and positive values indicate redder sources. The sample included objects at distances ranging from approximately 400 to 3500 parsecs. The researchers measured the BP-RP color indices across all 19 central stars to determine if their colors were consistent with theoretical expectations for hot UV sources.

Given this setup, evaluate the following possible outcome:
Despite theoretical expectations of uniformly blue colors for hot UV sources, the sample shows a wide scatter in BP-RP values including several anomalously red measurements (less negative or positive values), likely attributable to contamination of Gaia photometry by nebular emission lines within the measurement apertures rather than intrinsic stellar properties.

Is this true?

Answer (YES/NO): NO